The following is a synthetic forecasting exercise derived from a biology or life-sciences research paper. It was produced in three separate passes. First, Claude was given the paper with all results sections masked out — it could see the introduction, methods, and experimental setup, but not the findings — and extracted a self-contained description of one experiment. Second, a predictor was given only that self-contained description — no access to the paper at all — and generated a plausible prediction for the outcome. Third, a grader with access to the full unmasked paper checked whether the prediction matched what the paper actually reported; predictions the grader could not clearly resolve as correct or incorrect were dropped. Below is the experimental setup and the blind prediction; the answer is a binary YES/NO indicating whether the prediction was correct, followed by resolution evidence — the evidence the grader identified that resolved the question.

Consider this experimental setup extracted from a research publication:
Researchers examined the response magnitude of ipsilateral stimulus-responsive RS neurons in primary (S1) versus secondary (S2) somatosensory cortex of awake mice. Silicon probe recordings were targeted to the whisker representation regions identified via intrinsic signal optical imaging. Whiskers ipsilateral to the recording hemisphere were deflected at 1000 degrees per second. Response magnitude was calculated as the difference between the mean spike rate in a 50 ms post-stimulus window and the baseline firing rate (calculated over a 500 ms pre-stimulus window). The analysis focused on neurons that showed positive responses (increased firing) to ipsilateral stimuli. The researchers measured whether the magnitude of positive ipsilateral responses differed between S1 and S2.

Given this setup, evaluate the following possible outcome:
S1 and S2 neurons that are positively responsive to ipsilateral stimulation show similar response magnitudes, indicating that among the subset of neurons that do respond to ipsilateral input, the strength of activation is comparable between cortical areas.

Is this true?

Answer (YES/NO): NO